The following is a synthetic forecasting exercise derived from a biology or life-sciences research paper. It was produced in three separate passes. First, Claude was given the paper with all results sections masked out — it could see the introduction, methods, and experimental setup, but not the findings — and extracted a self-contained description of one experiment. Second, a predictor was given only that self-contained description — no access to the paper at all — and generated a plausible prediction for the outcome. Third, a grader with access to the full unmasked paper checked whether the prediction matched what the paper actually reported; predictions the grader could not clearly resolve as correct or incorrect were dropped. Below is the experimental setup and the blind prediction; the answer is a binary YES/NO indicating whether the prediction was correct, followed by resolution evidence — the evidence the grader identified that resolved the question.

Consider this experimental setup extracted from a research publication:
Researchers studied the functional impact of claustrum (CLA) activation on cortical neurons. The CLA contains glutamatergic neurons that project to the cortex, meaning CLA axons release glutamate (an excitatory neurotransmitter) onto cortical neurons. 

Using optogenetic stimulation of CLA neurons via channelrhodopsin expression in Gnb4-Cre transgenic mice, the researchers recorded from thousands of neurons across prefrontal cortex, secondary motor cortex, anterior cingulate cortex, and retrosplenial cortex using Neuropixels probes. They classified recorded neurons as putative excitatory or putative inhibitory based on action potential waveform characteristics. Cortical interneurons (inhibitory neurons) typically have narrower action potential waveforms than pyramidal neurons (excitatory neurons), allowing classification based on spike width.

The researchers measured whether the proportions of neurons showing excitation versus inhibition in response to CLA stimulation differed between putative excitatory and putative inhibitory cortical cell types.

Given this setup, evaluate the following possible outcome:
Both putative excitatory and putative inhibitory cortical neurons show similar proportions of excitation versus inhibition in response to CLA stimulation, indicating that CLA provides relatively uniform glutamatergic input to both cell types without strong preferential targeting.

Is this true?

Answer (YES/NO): NO